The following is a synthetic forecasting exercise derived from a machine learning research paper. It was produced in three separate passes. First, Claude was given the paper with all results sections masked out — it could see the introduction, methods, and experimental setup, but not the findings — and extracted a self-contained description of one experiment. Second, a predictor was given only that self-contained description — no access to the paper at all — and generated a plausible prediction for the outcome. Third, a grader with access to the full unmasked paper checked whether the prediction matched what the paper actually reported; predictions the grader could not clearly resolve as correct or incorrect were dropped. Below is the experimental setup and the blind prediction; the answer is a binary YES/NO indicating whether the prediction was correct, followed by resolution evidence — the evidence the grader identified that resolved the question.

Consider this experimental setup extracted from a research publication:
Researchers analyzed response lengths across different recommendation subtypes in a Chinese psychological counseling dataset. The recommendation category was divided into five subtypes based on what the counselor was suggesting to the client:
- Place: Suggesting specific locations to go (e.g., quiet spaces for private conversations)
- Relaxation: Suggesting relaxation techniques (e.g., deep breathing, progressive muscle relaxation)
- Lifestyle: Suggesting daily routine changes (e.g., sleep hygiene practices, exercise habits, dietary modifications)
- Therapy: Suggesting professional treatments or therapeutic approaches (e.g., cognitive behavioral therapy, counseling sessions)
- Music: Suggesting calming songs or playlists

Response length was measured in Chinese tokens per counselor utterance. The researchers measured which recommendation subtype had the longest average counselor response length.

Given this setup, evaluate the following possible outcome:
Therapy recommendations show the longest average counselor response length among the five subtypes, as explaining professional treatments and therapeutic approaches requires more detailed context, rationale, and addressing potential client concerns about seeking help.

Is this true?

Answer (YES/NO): NO